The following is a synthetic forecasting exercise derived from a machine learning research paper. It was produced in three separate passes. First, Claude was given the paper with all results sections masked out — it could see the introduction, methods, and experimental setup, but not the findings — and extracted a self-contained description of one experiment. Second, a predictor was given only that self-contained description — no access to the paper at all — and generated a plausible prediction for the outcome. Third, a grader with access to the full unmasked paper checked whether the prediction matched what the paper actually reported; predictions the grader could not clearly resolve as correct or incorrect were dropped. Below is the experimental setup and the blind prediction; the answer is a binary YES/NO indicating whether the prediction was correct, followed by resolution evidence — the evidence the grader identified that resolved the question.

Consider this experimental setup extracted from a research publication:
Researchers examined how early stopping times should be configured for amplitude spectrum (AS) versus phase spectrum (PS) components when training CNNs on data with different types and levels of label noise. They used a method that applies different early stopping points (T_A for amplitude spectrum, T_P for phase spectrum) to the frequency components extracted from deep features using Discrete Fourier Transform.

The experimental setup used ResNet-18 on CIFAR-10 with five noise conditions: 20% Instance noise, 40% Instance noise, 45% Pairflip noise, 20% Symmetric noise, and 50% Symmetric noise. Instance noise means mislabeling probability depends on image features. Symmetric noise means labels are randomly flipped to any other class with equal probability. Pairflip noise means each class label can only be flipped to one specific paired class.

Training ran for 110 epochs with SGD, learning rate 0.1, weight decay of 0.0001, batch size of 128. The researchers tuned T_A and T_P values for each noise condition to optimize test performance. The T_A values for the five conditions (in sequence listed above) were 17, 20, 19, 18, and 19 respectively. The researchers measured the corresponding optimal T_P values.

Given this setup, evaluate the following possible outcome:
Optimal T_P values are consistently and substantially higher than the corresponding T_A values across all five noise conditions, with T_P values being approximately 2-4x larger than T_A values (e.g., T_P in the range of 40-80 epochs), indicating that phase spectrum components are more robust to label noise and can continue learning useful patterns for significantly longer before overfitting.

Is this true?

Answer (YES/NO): NO